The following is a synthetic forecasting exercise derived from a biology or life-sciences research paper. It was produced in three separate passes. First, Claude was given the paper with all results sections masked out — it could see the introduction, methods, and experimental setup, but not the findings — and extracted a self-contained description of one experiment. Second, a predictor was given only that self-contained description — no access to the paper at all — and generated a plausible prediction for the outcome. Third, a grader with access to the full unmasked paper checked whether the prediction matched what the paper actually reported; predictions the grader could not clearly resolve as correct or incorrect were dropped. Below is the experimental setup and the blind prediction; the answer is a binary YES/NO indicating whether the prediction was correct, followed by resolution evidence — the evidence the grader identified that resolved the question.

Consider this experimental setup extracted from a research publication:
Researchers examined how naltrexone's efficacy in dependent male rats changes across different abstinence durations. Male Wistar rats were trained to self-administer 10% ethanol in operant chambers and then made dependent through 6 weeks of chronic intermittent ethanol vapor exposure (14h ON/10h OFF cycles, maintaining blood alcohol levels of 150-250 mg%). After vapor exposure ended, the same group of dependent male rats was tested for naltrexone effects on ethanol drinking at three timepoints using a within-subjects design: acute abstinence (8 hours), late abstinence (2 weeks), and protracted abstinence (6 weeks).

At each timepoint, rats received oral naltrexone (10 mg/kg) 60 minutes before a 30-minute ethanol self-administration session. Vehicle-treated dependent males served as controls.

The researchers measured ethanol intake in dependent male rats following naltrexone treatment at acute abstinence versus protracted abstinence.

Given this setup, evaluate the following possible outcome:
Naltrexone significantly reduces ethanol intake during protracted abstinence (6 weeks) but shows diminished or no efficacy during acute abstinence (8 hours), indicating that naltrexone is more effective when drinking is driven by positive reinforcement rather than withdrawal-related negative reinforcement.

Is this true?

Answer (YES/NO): YES